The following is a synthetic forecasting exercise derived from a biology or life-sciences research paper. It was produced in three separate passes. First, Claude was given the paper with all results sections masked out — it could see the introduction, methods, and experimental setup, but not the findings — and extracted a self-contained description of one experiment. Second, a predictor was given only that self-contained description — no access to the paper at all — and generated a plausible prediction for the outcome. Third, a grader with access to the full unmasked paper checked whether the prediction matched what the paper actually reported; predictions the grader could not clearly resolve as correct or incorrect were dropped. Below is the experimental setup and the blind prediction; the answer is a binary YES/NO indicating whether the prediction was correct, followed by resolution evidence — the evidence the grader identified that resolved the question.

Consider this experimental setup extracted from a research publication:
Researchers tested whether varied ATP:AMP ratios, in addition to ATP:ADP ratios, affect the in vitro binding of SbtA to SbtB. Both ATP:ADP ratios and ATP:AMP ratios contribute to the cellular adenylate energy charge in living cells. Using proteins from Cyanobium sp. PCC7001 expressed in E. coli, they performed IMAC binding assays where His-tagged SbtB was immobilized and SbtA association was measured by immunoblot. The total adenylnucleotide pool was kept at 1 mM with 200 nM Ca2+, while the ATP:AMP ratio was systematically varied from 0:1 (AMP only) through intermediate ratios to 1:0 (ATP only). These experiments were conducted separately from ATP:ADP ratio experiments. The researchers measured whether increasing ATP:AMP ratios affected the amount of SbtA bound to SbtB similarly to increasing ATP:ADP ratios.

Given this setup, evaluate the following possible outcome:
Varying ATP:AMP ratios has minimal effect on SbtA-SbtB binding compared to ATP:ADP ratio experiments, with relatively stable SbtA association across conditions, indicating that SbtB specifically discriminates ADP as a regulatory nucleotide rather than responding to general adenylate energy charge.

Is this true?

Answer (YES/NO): NO